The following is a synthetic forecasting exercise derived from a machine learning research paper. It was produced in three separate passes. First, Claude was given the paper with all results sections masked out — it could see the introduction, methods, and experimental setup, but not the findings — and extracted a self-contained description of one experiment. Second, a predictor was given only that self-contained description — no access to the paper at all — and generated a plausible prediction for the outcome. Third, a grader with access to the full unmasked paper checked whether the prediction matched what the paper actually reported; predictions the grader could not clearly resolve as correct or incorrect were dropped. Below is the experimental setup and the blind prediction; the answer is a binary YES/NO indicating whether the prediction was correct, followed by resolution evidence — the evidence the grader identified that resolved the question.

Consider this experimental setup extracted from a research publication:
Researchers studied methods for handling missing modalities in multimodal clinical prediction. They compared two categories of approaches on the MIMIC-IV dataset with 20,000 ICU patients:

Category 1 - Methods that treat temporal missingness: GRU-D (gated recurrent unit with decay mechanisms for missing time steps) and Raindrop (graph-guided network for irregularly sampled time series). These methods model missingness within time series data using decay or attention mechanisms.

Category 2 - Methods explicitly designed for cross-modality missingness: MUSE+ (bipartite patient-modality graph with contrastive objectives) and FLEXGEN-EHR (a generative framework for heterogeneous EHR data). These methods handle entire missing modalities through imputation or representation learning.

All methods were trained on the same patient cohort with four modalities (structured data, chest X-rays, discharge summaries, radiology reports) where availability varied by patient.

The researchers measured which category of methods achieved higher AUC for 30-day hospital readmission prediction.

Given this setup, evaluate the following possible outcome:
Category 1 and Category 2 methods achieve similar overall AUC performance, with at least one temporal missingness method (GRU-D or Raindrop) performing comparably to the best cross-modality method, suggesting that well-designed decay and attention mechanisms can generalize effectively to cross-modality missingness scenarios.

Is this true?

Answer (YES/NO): NO